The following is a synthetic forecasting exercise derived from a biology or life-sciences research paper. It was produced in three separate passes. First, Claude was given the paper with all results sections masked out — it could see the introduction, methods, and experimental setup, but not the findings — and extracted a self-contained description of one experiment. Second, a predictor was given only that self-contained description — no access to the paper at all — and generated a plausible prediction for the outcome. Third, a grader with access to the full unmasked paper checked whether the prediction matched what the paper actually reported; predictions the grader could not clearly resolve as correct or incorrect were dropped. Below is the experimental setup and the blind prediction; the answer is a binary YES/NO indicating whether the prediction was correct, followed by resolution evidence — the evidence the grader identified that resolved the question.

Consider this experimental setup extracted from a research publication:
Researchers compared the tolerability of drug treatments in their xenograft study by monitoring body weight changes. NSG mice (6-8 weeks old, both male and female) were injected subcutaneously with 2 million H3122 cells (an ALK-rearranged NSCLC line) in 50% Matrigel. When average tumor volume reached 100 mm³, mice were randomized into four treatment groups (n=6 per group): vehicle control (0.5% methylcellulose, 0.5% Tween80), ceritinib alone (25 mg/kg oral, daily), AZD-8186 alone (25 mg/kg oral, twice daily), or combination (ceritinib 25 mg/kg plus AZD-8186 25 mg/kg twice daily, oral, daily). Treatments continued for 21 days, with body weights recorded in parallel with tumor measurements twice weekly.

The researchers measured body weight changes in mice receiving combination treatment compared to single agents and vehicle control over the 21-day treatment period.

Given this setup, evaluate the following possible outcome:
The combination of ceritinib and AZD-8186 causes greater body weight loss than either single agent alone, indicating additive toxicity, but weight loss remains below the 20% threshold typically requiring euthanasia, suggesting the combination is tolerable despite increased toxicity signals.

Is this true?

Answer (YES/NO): NO